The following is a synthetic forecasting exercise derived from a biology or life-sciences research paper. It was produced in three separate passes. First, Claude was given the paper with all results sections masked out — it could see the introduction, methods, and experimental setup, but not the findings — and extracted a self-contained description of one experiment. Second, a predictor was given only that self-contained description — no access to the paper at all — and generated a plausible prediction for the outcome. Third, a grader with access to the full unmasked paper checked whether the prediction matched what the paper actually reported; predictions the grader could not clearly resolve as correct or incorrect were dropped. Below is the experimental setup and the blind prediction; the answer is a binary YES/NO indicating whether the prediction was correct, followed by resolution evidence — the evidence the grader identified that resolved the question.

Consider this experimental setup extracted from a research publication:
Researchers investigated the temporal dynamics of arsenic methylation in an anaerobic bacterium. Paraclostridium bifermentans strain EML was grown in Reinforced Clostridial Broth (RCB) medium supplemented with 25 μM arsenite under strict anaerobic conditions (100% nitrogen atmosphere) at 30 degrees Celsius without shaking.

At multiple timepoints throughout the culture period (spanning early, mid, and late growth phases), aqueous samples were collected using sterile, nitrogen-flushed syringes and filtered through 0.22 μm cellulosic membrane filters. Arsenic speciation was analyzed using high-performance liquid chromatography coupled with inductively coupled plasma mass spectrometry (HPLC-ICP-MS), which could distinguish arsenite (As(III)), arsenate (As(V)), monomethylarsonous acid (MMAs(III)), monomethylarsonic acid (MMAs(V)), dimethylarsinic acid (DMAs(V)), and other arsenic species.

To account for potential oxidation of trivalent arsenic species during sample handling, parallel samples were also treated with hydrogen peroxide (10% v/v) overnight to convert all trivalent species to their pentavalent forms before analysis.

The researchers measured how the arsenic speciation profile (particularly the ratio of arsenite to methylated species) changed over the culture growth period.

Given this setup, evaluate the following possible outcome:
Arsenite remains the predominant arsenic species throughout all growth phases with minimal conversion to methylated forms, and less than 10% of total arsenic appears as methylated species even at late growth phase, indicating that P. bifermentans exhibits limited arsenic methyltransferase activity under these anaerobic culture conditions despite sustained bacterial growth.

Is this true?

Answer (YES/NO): NO